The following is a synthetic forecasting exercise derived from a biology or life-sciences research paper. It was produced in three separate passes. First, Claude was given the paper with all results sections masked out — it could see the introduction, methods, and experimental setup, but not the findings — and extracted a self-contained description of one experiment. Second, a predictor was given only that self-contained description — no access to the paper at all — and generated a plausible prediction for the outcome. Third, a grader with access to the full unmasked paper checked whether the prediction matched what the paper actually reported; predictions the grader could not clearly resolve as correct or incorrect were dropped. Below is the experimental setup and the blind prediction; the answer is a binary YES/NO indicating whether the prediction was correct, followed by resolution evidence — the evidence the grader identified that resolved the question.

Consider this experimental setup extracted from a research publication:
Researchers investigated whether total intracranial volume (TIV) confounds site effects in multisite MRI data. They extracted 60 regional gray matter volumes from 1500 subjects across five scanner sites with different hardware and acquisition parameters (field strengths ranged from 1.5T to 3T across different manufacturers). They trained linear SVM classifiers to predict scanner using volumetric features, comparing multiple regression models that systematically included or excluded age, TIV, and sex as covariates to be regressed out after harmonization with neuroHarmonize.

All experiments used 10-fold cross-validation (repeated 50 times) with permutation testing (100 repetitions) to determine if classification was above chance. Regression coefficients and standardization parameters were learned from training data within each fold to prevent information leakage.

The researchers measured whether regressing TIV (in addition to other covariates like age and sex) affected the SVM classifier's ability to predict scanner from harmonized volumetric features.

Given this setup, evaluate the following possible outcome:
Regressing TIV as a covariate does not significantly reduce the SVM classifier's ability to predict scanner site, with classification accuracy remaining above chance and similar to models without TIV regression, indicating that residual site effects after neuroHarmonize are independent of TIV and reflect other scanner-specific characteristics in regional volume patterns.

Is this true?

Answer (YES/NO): NO